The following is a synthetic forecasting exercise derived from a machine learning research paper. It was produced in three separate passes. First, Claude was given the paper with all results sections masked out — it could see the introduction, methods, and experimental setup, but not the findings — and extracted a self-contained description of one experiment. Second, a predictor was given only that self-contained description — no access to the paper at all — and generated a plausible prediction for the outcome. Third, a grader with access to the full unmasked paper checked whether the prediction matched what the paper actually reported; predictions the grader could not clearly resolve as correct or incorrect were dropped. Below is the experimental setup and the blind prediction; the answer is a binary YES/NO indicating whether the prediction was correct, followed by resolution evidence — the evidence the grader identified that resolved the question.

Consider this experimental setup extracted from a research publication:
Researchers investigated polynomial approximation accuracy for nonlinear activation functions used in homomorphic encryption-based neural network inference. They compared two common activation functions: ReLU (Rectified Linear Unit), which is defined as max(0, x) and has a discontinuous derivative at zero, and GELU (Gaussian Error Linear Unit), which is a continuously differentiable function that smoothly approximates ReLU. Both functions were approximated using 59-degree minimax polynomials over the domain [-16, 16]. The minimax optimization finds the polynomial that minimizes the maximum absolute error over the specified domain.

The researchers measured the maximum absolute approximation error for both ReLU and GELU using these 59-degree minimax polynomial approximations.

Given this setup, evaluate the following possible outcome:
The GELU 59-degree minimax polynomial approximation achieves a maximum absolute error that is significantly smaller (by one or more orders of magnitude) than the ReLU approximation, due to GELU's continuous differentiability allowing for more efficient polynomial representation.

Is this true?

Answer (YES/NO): YES